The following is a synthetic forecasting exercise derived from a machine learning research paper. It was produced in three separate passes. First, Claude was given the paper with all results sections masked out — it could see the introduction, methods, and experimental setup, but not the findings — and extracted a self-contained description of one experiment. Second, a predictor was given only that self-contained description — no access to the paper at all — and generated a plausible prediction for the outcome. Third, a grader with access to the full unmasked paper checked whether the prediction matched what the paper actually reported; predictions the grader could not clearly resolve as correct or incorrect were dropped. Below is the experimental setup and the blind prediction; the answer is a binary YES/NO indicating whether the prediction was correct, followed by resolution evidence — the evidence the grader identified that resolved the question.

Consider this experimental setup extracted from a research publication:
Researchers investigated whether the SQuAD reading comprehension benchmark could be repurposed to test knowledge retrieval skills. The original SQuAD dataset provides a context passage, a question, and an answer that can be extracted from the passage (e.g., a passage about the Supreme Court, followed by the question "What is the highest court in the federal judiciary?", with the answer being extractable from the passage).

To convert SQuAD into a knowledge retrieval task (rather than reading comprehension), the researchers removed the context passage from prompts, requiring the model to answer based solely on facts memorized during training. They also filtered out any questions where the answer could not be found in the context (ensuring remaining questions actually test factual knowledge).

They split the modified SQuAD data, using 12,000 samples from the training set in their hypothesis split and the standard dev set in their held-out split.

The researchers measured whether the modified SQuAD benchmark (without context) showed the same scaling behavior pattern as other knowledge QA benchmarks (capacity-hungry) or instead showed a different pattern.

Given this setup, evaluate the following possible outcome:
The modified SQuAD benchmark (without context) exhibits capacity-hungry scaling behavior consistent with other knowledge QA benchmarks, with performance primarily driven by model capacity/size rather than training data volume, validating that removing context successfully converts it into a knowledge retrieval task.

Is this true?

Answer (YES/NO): YES